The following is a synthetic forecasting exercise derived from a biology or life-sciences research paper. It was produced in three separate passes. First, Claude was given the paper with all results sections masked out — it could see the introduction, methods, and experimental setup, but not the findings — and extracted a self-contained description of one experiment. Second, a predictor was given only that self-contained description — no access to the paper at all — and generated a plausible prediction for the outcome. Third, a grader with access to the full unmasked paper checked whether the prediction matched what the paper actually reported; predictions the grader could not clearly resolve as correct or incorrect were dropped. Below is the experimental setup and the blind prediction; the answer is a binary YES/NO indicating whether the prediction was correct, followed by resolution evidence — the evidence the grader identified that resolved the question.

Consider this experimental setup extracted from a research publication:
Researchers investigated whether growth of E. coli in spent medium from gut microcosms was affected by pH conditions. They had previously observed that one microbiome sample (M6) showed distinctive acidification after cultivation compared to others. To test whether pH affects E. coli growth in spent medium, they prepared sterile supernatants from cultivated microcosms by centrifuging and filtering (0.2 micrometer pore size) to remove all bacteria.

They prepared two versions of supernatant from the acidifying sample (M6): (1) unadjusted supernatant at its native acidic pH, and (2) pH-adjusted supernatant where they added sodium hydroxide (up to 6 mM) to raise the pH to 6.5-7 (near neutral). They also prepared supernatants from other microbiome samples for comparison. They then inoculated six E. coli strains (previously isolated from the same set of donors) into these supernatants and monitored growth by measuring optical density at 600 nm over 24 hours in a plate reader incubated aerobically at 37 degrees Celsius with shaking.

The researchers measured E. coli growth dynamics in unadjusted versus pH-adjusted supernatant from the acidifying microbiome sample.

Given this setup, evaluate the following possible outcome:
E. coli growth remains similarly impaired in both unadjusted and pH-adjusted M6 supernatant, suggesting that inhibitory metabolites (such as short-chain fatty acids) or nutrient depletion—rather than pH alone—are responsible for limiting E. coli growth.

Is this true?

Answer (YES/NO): NO